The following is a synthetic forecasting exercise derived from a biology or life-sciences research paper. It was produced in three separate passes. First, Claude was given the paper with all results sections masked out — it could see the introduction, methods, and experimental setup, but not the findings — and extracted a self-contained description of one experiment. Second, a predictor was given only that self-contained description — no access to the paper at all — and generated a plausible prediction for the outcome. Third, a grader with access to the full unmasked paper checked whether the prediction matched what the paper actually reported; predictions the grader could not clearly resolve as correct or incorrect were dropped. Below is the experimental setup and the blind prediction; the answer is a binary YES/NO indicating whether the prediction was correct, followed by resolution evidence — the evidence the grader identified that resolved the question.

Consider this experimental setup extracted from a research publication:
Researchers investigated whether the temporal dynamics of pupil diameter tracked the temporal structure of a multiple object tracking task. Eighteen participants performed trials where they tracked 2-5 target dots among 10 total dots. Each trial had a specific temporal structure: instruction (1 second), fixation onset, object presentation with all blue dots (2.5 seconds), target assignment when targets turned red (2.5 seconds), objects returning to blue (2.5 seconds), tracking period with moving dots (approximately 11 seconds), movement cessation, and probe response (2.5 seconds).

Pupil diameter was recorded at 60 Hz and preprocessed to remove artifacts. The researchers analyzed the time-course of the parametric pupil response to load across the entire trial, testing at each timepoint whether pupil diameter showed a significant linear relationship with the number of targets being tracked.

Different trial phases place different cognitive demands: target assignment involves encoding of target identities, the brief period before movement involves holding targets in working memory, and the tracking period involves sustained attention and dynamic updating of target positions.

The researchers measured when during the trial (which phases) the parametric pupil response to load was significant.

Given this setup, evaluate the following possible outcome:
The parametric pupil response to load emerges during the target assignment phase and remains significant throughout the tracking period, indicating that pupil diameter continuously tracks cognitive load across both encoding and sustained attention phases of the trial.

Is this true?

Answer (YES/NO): NO